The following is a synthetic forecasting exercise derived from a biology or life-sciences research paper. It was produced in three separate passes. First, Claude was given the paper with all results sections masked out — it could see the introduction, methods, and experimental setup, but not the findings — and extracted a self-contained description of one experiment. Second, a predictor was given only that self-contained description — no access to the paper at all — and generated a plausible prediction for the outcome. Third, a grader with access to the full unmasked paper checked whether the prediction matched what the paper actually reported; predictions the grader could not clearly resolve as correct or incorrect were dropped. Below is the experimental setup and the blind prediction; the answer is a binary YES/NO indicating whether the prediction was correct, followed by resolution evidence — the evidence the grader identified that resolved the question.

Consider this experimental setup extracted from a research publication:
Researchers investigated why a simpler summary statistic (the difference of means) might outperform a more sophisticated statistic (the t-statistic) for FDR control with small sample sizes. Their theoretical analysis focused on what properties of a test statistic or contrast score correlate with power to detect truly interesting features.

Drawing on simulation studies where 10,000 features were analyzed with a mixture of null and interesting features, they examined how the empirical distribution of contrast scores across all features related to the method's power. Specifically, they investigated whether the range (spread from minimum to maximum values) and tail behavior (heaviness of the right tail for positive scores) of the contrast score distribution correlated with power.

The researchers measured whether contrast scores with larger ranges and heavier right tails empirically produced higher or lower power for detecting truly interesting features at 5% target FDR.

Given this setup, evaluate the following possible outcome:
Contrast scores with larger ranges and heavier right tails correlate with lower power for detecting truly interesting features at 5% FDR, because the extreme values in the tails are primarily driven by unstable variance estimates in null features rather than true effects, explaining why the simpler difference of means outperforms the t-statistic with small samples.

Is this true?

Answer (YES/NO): NO